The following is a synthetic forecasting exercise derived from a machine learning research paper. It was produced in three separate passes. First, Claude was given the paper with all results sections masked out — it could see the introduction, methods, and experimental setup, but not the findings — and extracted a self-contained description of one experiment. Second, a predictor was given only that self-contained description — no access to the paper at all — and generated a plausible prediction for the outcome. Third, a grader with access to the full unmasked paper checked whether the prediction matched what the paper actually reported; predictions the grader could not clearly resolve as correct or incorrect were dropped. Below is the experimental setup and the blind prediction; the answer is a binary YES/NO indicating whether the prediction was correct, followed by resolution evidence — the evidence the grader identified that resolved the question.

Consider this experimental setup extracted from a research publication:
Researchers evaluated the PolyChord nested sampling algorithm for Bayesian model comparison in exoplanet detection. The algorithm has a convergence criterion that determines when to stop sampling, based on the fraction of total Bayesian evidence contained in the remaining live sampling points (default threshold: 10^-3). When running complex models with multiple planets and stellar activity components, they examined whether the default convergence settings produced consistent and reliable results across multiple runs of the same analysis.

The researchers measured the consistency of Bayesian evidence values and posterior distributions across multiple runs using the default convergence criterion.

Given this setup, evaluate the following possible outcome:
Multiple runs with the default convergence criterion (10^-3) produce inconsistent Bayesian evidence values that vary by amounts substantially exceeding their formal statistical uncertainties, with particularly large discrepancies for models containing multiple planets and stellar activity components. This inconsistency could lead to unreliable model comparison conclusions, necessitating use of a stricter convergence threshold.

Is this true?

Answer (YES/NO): YES